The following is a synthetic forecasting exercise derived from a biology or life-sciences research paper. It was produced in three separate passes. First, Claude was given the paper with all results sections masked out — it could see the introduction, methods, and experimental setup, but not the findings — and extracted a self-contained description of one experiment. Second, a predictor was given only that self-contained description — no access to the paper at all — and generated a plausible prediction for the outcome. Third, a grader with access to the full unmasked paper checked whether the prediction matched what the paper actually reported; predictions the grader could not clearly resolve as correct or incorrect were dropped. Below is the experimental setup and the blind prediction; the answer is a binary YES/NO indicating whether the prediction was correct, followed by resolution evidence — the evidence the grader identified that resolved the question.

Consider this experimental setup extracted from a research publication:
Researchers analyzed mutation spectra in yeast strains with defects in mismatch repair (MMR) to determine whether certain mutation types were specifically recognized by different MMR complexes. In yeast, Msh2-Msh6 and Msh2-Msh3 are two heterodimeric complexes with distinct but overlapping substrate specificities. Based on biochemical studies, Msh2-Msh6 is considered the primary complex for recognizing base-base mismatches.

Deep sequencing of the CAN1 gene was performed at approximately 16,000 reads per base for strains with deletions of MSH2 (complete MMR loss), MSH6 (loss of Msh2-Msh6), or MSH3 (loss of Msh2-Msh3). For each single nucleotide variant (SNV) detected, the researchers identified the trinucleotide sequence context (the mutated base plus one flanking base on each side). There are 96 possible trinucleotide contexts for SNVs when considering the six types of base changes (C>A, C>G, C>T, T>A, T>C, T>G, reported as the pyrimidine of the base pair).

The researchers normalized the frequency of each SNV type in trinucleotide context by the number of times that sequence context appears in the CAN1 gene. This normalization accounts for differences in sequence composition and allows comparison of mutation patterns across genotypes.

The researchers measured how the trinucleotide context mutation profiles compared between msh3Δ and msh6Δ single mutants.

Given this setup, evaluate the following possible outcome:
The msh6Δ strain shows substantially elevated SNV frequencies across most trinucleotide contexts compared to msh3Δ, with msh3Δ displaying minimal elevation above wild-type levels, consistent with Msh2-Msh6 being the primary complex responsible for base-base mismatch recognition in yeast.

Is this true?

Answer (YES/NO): YES